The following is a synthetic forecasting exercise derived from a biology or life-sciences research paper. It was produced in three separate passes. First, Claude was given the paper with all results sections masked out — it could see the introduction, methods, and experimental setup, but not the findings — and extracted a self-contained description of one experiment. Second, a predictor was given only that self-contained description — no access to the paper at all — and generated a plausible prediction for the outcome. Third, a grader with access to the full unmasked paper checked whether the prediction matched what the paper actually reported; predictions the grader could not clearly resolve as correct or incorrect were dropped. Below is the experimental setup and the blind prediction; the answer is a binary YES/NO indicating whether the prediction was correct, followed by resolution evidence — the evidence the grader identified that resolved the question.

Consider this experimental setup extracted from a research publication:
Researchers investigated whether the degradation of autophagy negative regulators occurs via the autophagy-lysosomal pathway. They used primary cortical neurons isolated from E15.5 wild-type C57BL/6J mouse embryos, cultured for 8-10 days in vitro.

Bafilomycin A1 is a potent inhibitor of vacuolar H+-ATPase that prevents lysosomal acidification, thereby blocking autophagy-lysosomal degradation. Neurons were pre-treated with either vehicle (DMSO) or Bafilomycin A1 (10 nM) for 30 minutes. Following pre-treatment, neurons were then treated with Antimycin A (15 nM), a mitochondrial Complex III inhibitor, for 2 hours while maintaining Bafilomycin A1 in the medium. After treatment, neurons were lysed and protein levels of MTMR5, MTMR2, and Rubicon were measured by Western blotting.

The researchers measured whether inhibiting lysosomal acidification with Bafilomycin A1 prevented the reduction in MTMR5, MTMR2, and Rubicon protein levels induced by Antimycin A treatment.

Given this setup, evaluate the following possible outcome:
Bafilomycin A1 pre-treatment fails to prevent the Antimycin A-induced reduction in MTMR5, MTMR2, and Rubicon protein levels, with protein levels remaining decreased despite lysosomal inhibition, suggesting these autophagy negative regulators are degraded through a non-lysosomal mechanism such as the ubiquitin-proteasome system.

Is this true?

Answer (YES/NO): YES